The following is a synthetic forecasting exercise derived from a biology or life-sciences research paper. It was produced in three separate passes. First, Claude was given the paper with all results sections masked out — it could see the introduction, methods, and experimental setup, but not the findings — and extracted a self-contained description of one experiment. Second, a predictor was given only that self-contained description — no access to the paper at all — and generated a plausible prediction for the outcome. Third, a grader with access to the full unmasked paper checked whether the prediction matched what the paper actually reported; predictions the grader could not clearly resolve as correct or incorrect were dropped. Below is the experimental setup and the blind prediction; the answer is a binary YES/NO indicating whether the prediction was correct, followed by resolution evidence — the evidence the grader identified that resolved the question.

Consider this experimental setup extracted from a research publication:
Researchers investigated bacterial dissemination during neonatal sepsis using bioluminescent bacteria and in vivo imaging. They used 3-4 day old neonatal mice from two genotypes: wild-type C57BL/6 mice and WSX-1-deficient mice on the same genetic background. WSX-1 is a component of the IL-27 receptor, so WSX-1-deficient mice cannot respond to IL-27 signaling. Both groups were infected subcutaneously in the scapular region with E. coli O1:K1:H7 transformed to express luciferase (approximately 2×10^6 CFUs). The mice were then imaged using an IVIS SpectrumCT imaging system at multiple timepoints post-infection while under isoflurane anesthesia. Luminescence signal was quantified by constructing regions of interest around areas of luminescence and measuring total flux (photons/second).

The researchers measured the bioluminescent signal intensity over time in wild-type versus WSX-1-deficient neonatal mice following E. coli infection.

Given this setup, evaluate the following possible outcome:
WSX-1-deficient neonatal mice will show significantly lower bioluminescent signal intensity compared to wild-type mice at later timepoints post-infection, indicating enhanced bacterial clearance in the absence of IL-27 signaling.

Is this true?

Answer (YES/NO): YES